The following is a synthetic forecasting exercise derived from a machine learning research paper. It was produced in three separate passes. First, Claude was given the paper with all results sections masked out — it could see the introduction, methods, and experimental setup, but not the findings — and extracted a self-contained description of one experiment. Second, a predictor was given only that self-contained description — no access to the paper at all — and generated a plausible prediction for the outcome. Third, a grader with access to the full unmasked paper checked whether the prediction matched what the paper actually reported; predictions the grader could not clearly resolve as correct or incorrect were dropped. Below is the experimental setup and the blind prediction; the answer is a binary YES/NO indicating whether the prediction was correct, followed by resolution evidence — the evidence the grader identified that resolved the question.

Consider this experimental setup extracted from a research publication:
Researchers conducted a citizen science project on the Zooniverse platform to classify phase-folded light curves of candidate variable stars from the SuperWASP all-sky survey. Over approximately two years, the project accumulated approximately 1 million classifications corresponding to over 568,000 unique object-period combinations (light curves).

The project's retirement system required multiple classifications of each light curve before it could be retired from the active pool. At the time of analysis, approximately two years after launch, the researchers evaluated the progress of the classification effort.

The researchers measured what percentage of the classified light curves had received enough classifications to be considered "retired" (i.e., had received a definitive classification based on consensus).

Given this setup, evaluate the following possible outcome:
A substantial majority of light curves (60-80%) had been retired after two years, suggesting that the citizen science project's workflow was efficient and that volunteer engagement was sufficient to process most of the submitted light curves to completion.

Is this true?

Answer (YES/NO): NO